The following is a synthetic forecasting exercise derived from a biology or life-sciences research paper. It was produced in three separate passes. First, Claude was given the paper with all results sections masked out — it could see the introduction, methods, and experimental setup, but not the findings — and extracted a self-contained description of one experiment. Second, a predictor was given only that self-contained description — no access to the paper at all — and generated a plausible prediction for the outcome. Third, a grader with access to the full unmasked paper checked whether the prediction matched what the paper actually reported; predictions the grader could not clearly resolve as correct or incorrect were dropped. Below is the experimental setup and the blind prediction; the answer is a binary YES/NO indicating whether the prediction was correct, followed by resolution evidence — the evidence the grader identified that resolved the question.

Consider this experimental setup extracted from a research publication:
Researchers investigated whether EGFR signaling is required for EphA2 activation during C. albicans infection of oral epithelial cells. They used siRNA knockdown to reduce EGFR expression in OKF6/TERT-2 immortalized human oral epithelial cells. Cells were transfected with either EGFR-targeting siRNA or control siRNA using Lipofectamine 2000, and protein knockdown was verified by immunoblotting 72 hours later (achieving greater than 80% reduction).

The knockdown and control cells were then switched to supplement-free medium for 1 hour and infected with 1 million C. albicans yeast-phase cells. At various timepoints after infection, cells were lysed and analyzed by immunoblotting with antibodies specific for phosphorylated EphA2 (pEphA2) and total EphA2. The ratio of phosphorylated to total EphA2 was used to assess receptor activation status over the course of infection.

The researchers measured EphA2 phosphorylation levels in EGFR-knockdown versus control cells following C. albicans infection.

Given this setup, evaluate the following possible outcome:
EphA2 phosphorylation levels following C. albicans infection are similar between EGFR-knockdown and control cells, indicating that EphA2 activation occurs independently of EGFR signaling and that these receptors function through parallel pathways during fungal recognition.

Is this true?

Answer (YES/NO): NO